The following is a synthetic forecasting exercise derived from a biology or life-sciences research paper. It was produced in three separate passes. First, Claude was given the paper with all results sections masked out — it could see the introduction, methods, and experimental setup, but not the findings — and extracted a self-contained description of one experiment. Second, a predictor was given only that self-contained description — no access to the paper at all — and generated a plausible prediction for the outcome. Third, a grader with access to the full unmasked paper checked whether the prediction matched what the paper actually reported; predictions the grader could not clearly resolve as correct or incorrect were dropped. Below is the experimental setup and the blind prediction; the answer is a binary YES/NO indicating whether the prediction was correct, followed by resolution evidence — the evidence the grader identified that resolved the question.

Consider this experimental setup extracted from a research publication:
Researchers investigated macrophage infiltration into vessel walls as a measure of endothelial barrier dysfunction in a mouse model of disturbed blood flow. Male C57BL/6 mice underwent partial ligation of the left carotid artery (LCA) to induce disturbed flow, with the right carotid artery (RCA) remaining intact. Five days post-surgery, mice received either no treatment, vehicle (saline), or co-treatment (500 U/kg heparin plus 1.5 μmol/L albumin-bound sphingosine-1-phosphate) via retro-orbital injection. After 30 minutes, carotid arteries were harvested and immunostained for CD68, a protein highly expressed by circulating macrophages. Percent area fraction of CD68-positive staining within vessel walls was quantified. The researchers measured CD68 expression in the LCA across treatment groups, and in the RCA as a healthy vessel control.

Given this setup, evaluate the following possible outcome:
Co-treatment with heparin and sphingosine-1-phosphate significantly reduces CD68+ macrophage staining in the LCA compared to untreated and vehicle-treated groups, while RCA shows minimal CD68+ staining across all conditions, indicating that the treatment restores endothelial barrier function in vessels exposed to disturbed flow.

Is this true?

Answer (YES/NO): YES